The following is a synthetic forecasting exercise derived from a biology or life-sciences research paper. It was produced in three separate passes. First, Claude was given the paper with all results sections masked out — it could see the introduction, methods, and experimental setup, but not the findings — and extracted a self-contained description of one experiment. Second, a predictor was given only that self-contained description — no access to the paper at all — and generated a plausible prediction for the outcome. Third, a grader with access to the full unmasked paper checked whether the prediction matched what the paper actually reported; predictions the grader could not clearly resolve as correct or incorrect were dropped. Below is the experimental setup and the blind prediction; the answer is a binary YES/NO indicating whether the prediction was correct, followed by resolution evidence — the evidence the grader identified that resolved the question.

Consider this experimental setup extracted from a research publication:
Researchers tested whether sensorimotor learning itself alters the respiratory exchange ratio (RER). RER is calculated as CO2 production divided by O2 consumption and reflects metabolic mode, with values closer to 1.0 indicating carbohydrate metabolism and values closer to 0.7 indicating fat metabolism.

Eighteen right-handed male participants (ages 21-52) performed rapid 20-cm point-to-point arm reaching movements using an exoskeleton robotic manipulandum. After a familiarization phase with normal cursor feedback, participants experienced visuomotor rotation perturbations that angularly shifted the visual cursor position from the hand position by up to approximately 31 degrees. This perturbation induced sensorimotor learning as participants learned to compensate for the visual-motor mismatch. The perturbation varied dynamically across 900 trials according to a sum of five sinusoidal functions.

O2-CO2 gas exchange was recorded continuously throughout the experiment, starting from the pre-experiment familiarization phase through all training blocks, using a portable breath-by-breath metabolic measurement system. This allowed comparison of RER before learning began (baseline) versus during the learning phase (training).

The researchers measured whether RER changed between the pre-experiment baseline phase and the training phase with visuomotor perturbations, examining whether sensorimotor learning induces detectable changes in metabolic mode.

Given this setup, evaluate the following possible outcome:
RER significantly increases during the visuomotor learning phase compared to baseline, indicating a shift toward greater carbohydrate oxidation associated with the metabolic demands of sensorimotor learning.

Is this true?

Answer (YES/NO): NO